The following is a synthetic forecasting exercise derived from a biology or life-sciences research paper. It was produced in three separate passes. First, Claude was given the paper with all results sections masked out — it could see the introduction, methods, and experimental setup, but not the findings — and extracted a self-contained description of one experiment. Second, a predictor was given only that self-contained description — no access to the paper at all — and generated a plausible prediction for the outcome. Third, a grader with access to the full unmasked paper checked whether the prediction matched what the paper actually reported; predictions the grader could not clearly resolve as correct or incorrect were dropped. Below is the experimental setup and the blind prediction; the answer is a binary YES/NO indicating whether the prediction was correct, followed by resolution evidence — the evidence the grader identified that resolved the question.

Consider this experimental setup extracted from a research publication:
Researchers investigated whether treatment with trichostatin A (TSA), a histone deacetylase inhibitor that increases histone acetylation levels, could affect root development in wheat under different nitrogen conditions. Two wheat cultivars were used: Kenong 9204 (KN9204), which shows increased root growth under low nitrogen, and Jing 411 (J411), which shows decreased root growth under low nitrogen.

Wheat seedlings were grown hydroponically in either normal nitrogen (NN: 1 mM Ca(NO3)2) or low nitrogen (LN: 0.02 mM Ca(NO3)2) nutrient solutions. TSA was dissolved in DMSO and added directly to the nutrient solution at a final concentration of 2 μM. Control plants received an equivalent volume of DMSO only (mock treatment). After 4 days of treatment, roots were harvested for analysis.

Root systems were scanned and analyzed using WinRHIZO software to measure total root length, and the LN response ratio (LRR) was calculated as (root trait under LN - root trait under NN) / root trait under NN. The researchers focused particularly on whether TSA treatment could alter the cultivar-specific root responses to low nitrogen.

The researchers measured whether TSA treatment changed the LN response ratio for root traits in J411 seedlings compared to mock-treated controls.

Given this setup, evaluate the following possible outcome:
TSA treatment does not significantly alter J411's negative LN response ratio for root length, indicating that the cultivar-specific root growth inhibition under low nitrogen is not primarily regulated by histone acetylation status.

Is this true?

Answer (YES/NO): NO